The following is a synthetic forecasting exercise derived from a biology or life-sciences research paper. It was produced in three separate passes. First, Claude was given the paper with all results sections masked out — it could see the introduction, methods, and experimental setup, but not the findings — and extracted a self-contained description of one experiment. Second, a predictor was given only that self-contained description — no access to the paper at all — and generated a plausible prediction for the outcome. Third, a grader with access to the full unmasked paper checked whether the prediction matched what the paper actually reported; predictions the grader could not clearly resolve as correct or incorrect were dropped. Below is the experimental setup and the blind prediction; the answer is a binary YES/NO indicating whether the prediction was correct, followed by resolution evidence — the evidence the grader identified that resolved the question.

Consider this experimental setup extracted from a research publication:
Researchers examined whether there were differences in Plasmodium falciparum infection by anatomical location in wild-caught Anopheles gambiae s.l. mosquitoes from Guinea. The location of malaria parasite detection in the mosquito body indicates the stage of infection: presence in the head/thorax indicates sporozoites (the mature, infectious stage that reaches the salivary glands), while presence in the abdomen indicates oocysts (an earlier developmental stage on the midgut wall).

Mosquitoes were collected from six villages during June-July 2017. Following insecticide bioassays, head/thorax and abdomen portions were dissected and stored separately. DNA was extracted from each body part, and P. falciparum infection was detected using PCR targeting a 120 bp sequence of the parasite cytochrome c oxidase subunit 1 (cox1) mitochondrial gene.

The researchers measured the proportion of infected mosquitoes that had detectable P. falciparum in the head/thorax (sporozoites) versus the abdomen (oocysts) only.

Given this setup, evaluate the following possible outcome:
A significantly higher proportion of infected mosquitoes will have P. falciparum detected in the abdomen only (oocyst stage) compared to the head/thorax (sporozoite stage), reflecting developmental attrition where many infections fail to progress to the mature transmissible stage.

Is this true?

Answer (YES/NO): YES